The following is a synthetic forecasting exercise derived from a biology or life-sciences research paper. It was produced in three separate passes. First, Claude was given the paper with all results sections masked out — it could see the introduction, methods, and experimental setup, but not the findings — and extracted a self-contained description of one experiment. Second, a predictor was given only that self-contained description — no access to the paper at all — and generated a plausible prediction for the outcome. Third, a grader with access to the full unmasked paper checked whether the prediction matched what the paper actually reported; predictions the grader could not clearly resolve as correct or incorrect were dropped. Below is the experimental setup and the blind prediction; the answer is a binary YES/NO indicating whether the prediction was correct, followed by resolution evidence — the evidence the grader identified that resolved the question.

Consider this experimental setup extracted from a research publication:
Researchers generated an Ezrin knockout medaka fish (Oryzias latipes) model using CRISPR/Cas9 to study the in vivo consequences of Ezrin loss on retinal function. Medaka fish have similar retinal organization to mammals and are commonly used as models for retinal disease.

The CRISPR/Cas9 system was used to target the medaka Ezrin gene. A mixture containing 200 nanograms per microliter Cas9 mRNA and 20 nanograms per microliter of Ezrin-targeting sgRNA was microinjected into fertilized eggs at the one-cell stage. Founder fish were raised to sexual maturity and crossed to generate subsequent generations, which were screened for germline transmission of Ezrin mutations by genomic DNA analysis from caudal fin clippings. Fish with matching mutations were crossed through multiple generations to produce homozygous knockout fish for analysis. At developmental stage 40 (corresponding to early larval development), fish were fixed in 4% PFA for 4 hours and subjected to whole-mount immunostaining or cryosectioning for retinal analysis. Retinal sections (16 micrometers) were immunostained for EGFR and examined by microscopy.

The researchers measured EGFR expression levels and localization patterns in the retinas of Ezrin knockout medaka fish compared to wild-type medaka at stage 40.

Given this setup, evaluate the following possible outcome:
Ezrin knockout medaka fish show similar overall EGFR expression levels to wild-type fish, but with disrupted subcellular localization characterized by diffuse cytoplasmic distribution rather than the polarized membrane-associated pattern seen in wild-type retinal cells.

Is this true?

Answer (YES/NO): NO